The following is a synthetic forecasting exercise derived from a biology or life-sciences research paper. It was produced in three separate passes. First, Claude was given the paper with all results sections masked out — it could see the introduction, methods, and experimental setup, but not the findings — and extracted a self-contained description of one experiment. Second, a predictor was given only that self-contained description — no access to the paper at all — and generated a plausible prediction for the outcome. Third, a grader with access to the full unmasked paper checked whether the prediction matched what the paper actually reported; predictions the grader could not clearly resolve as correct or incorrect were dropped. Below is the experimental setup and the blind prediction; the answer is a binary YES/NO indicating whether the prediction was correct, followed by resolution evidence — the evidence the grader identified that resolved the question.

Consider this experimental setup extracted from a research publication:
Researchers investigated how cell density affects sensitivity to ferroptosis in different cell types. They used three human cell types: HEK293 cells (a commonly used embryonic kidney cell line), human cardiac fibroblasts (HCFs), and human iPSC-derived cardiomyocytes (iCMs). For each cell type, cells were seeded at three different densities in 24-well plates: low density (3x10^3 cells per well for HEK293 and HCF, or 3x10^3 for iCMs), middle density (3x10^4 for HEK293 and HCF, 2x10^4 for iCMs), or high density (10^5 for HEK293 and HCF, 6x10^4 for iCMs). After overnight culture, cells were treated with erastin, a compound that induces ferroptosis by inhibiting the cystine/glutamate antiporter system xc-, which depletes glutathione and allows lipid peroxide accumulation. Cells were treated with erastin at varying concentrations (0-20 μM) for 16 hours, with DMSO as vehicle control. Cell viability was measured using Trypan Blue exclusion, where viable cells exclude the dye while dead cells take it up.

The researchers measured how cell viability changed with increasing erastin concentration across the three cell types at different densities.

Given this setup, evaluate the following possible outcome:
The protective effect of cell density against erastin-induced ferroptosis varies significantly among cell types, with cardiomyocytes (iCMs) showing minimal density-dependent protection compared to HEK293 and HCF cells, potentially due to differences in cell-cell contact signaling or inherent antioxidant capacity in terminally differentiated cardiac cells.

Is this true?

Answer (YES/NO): NO